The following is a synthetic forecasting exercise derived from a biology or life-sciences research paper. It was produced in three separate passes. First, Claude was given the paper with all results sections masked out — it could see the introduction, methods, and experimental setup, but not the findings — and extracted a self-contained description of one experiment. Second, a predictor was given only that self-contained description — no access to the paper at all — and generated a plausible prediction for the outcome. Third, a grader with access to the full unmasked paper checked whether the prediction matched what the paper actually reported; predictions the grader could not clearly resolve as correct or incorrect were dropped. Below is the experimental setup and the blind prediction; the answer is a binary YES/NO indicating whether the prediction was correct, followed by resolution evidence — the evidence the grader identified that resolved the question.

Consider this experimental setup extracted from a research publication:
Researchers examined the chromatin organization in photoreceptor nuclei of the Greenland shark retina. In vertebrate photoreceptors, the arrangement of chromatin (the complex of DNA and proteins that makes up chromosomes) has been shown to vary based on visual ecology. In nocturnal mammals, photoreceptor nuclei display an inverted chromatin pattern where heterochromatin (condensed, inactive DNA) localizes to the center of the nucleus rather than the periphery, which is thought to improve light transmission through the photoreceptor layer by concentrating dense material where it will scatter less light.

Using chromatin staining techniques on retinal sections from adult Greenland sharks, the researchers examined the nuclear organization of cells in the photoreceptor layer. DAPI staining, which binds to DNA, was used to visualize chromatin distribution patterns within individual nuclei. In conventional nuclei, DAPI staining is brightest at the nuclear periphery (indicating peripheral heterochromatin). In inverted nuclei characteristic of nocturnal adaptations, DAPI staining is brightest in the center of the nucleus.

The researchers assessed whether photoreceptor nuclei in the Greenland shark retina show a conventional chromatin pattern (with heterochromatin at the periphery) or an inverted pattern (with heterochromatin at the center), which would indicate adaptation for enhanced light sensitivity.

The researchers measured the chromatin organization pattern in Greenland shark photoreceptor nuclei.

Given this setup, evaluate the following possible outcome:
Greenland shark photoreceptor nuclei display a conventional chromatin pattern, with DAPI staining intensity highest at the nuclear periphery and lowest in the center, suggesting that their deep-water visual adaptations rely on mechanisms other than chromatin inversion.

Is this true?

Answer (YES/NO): YES